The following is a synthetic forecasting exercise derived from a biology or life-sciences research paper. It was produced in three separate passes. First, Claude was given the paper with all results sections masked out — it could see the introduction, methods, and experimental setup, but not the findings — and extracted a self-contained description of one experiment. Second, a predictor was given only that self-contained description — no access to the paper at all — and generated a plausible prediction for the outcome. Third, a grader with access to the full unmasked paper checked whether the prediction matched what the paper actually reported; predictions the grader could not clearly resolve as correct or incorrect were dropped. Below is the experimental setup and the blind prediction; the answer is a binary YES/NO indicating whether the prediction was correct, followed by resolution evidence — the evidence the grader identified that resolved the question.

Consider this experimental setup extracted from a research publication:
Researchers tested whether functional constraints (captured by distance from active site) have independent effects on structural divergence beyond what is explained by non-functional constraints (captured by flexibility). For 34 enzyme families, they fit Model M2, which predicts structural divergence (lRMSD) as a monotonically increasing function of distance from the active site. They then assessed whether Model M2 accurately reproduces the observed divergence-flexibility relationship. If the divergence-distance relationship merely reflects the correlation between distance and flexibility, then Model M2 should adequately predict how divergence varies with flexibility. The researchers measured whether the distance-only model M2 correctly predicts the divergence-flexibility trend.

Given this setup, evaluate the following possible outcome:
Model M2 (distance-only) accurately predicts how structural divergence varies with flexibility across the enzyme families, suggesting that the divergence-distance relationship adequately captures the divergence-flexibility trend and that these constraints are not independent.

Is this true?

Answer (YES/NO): NO